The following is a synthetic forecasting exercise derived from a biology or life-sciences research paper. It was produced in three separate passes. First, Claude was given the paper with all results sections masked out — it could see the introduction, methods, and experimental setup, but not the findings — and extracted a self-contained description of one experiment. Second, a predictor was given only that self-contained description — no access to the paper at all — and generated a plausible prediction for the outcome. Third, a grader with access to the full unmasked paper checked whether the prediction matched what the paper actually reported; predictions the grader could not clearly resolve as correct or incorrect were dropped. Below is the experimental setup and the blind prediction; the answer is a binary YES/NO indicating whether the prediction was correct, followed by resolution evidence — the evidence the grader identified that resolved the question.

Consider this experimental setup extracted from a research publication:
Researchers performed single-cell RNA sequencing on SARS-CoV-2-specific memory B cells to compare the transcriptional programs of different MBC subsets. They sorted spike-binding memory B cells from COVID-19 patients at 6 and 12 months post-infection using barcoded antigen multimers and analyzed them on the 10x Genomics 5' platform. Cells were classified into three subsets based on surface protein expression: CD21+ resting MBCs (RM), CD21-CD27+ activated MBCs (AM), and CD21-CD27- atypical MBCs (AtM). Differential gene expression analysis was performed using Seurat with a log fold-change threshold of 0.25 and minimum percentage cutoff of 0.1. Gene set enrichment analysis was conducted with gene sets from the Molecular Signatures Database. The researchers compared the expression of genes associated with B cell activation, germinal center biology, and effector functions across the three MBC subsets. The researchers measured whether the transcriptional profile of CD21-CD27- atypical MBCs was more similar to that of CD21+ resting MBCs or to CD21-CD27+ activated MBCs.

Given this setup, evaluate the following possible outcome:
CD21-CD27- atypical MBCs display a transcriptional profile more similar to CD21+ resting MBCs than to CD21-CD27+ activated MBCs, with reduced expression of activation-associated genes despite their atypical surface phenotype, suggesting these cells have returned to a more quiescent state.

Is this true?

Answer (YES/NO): NO